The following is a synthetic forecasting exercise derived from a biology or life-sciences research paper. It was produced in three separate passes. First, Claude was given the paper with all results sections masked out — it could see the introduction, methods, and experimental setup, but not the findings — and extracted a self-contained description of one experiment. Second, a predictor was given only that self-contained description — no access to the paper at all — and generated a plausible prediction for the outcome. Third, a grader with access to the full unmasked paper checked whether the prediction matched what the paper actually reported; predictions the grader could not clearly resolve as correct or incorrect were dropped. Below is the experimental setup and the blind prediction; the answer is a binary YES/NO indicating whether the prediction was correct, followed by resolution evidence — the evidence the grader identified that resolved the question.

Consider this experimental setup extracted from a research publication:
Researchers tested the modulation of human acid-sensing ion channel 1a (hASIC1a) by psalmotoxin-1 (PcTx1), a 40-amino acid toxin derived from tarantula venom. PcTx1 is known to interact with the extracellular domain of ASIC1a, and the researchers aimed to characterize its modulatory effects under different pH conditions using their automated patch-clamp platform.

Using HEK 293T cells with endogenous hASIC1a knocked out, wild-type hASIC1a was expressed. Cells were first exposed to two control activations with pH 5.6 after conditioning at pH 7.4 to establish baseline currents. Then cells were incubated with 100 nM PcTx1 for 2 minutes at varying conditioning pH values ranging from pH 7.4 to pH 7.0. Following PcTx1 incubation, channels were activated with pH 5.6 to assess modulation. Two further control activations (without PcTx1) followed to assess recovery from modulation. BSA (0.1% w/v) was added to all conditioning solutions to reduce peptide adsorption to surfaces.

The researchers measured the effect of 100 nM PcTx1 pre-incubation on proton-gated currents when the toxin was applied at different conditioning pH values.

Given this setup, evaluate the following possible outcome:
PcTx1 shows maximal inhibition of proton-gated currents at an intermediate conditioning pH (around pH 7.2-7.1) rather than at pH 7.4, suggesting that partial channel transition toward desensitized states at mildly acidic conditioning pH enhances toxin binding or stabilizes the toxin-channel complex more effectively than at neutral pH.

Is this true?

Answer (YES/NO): YES